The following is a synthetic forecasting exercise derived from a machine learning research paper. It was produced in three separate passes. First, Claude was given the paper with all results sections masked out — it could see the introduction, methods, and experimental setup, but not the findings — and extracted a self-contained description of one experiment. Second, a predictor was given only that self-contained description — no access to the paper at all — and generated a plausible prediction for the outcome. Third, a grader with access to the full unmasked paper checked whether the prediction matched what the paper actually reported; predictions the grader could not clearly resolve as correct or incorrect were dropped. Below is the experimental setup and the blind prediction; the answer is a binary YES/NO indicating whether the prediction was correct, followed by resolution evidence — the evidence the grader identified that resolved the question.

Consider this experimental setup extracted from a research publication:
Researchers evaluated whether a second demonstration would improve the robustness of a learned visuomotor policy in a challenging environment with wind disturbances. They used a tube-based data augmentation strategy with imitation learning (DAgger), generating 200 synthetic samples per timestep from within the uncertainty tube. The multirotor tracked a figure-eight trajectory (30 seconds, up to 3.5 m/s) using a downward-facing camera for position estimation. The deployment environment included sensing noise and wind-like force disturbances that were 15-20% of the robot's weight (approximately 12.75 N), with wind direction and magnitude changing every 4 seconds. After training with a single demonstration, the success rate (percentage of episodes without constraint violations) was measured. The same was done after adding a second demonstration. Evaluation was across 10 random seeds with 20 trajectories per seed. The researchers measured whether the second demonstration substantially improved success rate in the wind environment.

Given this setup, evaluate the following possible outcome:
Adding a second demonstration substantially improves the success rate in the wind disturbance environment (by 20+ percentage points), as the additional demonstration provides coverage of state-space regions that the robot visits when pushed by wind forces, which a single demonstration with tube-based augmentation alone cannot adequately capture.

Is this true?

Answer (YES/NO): NO